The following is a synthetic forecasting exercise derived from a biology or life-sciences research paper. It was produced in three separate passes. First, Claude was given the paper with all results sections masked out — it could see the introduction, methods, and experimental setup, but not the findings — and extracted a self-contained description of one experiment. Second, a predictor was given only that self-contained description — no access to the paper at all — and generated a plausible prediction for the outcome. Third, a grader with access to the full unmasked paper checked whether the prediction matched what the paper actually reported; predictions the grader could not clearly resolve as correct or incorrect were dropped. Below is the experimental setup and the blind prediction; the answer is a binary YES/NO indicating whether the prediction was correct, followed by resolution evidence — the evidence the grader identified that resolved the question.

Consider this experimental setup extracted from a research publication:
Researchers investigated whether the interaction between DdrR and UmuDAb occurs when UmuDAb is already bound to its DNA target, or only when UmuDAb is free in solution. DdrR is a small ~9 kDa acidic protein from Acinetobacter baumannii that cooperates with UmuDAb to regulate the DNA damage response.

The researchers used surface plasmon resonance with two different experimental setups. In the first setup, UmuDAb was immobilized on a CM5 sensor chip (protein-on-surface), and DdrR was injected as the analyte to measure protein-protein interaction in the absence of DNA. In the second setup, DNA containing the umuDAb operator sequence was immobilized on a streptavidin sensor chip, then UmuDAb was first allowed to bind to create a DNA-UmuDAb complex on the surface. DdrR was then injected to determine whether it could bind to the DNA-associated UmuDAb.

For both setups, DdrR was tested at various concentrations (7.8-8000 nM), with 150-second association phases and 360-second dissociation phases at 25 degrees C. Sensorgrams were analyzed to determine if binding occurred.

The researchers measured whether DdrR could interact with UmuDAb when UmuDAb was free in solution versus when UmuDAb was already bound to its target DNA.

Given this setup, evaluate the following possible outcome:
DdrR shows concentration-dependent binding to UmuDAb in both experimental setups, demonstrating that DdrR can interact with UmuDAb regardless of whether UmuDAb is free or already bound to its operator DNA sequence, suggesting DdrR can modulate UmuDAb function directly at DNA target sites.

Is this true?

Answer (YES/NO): NO